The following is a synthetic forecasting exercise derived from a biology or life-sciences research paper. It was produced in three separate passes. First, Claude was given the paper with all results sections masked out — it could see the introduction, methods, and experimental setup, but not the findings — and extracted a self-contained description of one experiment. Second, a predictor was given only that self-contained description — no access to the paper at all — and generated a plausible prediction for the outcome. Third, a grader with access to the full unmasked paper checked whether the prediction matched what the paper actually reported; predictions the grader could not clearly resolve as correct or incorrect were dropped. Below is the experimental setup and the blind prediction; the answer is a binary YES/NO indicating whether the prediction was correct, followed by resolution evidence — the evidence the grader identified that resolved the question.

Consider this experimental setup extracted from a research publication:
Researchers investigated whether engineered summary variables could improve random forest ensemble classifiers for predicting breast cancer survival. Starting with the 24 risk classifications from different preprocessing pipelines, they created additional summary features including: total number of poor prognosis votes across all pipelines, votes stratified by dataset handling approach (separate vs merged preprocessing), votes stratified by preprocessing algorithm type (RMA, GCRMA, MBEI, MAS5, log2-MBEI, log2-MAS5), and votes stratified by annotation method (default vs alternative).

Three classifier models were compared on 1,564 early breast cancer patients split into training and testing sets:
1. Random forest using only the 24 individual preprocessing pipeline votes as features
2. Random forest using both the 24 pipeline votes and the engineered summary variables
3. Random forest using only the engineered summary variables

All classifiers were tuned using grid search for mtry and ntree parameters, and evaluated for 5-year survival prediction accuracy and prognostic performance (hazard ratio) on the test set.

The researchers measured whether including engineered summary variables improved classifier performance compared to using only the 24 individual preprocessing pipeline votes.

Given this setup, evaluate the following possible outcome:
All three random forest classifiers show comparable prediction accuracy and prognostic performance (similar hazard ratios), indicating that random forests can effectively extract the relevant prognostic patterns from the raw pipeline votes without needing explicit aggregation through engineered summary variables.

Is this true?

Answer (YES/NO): NO